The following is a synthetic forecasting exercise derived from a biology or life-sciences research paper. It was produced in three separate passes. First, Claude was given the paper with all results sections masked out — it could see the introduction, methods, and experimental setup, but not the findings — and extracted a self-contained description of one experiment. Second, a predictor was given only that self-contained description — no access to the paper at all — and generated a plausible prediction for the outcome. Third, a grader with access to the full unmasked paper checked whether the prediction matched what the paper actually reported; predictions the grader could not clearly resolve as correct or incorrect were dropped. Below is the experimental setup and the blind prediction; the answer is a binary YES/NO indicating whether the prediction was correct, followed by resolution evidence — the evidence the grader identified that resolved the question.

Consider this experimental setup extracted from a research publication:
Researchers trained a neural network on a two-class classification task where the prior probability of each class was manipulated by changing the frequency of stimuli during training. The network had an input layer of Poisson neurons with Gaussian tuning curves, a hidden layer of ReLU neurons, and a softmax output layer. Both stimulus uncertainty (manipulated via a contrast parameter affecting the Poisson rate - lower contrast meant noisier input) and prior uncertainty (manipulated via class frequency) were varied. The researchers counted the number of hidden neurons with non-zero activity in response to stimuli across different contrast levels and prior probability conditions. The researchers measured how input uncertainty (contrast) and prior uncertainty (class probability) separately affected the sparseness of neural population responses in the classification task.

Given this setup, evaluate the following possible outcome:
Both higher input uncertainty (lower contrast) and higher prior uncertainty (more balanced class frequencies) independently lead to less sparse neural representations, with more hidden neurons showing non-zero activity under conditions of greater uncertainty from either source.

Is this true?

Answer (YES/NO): NO